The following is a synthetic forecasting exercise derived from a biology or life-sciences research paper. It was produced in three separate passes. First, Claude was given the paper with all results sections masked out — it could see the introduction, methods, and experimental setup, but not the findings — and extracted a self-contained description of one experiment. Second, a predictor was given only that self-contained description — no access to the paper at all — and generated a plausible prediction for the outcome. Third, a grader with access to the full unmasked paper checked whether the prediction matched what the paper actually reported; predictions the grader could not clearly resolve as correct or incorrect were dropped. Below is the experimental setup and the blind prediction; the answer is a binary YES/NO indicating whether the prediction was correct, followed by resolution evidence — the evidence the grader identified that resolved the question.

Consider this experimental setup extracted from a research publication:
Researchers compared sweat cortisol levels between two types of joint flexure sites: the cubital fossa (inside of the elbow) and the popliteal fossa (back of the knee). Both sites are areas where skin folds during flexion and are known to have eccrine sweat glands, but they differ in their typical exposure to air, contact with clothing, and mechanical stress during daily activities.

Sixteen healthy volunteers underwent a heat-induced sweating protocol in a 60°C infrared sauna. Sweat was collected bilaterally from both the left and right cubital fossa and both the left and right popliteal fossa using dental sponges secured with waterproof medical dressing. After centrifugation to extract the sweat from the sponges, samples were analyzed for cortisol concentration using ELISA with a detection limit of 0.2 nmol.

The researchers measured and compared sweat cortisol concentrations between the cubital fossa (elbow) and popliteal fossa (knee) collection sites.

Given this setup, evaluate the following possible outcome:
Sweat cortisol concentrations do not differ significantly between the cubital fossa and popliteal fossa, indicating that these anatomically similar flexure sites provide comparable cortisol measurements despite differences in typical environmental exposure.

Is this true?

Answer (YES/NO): NO